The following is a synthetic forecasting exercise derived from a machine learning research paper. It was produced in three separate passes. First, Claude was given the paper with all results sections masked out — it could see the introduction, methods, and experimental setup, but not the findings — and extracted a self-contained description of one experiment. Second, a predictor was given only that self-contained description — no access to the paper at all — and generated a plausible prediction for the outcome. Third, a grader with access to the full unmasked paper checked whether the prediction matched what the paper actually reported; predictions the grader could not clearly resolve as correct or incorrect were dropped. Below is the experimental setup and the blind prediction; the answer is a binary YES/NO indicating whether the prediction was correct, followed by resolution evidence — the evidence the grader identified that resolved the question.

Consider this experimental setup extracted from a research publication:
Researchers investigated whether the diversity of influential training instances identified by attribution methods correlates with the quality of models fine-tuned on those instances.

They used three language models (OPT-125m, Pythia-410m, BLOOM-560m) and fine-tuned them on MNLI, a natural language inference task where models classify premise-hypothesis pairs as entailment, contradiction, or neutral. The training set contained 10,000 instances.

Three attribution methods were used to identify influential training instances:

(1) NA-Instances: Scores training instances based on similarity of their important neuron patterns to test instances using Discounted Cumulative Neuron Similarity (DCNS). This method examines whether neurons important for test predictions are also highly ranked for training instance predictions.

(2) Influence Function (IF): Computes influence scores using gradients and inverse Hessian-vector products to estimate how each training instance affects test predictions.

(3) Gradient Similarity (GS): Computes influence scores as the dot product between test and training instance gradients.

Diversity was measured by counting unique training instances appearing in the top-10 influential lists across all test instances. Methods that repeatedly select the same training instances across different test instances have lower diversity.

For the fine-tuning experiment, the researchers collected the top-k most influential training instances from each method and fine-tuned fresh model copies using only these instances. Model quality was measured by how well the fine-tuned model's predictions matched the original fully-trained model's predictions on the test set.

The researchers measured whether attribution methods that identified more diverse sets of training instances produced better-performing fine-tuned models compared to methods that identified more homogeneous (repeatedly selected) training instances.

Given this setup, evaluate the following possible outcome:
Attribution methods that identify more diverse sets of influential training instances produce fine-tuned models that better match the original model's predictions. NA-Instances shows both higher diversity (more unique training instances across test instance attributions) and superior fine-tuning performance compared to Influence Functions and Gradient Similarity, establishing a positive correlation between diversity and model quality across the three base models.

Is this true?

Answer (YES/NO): NO